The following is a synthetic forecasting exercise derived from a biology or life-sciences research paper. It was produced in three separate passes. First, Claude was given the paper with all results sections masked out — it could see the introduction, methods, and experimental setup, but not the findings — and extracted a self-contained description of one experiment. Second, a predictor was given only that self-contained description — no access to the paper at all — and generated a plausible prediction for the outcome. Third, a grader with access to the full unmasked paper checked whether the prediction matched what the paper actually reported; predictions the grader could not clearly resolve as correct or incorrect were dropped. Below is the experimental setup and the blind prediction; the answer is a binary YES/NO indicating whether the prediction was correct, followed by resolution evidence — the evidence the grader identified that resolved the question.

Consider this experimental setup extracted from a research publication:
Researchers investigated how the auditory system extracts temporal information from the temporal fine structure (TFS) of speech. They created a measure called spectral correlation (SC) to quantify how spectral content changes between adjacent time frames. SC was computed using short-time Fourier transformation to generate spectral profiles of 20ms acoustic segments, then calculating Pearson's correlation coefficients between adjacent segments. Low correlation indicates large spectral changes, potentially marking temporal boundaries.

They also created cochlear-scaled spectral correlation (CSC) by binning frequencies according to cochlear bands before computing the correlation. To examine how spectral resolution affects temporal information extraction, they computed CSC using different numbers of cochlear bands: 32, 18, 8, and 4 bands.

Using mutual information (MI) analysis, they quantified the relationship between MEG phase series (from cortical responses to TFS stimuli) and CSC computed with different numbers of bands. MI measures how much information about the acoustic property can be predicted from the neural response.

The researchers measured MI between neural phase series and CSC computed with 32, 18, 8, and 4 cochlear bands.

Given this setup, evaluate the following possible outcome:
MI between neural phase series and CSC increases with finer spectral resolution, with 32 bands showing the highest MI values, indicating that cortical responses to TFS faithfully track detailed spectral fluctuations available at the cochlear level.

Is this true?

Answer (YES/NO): YES